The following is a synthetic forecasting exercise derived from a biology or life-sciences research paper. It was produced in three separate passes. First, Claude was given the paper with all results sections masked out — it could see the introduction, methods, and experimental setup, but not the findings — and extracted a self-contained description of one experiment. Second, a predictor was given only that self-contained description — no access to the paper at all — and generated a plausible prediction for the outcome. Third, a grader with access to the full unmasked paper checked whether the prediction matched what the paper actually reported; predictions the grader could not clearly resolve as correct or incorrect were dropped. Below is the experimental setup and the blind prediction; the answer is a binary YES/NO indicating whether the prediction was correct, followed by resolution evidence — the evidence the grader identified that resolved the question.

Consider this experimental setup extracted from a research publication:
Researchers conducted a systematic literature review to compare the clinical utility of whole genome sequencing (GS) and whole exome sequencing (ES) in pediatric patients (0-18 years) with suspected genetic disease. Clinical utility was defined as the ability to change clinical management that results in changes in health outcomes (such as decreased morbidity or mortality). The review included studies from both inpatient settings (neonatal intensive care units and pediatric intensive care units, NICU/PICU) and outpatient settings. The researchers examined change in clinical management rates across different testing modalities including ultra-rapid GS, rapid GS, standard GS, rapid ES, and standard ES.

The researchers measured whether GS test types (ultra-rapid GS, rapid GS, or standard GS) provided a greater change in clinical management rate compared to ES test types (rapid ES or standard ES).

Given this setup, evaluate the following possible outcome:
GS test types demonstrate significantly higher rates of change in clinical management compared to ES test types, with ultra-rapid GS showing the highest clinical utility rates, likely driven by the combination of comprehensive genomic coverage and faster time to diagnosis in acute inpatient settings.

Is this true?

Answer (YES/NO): NO